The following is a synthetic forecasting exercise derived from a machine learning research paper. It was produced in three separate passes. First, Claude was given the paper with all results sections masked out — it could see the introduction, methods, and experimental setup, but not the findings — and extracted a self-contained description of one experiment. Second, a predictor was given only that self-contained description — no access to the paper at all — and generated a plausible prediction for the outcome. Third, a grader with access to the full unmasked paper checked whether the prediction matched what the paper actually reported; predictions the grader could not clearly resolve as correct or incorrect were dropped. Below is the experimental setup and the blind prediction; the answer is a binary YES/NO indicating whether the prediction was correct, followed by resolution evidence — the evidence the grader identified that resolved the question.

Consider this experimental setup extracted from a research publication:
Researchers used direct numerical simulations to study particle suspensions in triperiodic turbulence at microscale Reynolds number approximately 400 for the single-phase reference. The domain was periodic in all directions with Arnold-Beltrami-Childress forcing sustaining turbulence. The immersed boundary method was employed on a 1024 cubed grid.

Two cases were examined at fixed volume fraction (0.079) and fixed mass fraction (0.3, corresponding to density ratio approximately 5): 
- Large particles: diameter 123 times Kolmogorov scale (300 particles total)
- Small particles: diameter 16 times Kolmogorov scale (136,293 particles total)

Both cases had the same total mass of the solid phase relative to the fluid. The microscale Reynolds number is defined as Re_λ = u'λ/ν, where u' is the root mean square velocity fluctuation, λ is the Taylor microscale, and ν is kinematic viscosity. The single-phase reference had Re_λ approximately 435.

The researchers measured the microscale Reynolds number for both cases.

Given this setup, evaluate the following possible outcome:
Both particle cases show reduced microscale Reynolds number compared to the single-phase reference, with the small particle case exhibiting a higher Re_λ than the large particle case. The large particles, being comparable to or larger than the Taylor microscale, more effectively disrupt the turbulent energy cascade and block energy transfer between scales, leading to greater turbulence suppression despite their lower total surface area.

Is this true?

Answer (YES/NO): NO